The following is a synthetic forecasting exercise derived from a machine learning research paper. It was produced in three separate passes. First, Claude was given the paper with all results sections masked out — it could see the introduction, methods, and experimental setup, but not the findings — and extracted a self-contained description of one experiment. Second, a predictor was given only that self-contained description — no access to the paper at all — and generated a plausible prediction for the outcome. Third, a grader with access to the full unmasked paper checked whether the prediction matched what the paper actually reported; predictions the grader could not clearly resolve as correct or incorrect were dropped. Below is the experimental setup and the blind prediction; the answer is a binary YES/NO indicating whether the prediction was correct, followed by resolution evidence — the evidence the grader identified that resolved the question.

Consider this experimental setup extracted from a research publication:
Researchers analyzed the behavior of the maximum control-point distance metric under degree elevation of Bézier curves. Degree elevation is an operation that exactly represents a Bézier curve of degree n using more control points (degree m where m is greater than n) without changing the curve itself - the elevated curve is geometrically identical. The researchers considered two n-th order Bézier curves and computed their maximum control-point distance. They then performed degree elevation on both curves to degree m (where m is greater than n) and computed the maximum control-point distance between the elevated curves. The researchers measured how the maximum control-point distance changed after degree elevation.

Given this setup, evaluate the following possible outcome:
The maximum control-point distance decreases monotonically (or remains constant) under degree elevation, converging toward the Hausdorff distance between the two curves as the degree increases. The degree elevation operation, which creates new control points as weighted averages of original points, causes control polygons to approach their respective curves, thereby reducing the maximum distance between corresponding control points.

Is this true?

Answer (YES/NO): NO